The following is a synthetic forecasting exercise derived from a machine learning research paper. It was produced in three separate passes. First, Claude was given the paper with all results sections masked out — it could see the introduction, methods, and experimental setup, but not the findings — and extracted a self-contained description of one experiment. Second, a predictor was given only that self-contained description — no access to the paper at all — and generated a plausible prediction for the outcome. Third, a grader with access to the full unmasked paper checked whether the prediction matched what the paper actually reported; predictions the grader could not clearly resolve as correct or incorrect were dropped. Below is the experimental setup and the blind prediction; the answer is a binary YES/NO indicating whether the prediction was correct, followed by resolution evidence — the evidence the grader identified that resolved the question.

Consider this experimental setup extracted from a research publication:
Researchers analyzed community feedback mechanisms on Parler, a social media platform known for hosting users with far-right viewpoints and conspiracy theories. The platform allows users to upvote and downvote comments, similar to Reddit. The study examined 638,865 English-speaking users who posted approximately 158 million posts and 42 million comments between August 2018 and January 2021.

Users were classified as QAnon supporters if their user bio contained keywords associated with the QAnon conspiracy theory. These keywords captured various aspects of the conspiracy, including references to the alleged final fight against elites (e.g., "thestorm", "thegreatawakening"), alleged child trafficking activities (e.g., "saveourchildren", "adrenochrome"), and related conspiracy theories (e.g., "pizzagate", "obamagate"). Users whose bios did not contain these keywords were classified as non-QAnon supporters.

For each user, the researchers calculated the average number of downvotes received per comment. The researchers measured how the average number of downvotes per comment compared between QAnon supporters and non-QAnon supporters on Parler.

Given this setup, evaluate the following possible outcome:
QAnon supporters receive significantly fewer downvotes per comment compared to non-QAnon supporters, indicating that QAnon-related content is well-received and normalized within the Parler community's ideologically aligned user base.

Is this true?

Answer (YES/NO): YES